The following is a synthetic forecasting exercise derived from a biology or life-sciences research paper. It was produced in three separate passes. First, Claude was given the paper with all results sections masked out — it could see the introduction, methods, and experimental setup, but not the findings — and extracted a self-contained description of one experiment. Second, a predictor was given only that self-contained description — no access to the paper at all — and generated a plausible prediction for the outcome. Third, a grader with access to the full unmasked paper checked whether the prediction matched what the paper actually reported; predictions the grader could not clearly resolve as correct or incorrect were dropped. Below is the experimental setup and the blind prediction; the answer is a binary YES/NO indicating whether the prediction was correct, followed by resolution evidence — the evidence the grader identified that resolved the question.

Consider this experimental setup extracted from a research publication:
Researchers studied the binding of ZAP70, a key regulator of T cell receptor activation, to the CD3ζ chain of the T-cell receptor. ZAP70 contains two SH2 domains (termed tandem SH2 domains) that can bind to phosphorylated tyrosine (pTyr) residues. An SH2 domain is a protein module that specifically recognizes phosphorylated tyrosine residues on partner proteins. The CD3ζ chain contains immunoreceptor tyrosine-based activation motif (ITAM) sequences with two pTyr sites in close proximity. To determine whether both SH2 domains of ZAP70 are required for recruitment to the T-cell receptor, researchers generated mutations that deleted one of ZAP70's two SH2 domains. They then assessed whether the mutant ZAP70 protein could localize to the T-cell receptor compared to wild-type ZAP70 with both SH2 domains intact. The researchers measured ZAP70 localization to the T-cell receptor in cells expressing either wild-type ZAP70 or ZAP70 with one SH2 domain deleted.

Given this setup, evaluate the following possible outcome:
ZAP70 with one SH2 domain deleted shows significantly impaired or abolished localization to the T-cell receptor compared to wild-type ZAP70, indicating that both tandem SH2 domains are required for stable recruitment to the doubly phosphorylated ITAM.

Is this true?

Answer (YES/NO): YES